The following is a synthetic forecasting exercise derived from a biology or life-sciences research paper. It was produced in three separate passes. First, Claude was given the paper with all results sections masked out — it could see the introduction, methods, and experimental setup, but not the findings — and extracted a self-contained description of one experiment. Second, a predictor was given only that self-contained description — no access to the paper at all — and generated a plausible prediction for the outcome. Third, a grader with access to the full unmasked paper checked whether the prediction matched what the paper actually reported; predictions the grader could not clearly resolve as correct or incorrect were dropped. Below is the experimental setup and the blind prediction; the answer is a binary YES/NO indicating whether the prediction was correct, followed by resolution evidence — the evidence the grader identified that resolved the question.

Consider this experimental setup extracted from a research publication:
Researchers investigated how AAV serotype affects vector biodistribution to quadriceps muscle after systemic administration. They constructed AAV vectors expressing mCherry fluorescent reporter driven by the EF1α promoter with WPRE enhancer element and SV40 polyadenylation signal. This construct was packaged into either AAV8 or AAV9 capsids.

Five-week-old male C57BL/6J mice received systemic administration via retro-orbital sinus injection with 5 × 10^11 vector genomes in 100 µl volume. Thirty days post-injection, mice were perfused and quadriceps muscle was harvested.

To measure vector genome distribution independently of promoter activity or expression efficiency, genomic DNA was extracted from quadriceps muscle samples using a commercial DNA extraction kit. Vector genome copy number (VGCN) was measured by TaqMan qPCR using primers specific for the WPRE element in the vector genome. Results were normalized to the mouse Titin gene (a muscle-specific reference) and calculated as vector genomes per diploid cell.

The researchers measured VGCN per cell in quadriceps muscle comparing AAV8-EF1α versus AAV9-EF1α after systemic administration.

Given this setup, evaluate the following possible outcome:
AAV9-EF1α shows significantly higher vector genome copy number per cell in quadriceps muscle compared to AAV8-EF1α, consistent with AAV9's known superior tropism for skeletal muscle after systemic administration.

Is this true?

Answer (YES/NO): NO